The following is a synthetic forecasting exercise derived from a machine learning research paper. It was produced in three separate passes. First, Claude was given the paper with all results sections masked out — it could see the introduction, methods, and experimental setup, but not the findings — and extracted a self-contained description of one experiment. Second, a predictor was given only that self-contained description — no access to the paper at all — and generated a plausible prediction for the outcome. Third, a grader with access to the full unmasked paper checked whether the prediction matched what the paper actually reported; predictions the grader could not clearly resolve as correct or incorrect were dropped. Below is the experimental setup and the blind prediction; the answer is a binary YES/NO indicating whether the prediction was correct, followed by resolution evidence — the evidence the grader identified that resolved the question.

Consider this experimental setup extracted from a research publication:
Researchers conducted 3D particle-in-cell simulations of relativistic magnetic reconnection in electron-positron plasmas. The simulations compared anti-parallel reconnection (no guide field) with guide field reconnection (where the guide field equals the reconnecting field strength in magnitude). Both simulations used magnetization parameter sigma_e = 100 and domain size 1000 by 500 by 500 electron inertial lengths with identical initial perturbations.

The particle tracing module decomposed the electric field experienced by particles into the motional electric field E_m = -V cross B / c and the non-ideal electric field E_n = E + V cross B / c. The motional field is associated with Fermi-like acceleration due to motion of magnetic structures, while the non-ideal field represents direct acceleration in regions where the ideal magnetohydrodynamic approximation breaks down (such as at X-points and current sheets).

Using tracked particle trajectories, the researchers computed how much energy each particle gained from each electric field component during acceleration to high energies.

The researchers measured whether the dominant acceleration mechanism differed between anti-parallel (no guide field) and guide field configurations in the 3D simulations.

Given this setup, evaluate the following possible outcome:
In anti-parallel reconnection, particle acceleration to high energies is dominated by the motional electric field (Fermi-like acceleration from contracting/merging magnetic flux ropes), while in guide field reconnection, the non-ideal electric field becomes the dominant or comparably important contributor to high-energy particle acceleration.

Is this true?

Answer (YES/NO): YES